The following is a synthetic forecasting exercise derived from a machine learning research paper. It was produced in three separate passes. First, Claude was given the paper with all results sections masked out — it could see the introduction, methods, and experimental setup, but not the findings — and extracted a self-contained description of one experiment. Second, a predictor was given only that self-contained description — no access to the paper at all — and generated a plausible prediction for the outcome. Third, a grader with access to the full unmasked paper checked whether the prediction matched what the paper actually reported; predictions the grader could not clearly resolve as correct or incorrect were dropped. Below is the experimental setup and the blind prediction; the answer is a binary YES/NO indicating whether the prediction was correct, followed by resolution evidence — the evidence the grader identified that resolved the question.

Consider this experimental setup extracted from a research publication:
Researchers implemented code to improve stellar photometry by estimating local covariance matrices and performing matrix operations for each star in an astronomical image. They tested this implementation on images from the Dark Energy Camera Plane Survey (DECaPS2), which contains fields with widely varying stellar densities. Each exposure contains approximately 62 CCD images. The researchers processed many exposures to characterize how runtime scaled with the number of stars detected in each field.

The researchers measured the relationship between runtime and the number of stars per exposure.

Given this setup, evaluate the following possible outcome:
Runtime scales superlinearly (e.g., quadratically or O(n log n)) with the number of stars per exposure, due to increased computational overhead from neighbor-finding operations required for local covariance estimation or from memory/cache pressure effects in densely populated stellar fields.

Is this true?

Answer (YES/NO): NO